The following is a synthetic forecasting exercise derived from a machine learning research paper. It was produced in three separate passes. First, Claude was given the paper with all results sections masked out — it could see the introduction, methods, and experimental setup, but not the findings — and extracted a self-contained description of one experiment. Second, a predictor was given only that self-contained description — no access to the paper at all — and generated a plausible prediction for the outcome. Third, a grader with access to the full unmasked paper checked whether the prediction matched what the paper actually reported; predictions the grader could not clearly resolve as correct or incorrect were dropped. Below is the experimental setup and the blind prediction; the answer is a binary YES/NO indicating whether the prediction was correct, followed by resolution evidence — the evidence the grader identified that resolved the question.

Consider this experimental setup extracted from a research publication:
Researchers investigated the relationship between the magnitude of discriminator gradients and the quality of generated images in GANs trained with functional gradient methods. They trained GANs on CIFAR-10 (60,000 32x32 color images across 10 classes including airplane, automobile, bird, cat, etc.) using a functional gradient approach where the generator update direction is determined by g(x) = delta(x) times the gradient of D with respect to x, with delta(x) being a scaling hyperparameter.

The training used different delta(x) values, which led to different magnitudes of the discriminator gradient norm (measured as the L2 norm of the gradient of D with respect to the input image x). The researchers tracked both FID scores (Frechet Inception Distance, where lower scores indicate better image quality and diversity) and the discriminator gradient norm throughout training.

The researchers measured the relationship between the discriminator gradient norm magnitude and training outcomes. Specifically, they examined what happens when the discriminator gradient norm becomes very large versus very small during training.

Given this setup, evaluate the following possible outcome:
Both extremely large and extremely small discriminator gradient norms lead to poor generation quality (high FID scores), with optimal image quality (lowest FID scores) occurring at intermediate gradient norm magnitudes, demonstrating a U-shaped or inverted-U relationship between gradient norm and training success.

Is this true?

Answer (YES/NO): YES